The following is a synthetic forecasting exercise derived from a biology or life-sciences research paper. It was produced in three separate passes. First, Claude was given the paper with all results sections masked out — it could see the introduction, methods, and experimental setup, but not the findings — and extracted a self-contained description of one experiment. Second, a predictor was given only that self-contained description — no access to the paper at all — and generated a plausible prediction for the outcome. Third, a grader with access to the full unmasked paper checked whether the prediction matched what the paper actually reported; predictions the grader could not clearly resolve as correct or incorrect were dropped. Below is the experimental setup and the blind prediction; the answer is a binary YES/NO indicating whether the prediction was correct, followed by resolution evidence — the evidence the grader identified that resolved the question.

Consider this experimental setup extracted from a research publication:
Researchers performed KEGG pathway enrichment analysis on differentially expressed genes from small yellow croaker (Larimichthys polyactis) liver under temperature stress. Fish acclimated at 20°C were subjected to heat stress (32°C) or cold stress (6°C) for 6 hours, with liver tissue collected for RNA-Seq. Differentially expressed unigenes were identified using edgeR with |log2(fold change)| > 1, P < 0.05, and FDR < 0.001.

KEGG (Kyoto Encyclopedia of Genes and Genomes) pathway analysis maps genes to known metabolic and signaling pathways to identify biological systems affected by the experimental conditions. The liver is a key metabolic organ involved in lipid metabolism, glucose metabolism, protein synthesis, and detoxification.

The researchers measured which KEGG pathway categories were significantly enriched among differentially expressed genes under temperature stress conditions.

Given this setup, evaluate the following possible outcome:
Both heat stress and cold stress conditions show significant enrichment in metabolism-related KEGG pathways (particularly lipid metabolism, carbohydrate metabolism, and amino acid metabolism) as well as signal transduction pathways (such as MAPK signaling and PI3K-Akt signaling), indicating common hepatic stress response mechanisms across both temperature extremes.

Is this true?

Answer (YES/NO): NO